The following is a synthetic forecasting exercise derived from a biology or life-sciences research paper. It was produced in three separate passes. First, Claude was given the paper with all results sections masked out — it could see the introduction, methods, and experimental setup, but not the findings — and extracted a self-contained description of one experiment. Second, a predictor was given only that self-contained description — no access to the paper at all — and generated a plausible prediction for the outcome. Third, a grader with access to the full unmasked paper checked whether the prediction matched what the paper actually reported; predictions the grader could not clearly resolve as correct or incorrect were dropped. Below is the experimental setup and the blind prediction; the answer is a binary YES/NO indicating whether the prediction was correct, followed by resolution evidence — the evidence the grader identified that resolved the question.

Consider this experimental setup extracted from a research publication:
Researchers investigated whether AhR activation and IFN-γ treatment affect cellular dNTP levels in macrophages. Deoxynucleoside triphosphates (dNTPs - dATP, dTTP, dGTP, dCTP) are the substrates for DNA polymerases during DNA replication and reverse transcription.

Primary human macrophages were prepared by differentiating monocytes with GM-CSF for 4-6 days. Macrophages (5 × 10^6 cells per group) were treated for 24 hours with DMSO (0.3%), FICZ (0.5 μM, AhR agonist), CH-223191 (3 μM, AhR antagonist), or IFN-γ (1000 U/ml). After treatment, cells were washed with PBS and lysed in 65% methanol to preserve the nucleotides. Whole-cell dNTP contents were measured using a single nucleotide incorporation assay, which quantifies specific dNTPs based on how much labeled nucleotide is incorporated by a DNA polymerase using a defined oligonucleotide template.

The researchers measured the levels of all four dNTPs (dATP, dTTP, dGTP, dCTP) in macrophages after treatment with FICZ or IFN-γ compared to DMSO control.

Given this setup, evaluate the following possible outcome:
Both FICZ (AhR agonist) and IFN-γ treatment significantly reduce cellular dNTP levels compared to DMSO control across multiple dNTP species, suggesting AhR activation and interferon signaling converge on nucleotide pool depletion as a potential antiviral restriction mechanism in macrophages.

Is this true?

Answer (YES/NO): YES